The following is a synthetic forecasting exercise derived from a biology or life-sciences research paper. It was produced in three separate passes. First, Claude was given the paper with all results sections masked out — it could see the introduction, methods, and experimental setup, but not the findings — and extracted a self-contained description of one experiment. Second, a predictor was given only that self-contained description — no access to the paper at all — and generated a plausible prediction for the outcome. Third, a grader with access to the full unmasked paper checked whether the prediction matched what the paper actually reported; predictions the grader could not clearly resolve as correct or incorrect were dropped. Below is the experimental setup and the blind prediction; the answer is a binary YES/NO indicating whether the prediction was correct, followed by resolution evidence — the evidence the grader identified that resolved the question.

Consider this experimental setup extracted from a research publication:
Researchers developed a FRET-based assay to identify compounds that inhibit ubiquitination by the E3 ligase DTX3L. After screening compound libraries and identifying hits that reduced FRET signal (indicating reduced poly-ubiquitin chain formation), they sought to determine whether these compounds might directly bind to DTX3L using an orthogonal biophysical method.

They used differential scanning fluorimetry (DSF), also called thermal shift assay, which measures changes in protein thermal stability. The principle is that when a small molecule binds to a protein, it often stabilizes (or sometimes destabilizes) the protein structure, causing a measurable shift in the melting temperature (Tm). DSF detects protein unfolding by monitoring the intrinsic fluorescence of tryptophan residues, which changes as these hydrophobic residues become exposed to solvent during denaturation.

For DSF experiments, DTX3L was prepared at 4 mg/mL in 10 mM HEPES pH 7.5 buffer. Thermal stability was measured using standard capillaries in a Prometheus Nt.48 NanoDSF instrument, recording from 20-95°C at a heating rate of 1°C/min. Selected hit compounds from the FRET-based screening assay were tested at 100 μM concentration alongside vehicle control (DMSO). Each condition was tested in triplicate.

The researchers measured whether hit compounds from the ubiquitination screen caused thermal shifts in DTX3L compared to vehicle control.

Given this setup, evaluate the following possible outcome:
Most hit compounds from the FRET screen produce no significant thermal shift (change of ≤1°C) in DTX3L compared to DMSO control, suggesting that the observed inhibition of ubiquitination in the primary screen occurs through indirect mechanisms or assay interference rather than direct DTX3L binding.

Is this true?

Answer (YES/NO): NO